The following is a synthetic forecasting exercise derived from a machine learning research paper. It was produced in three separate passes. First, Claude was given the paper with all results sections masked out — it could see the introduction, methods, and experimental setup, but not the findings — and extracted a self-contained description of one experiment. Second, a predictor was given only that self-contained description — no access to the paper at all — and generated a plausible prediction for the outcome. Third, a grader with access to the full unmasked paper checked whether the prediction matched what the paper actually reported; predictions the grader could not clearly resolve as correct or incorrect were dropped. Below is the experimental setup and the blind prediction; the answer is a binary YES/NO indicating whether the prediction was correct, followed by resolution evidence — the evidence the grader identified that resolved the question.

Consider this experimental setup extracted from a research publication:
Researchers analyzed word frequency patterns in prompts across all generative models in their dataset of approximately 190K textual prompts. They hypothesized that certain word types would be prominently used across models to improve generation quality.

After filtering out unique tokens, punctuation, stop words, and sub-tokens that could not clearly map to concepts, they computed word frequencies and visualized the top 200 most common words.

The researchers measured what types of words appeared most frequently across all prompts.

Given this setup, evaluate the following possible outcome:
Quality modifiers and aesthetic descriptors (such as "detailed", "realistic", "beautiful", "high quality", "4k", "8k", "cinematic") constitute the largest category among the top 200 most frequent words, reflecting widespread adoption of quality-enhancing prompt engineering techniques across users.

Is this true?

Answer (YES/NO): YES